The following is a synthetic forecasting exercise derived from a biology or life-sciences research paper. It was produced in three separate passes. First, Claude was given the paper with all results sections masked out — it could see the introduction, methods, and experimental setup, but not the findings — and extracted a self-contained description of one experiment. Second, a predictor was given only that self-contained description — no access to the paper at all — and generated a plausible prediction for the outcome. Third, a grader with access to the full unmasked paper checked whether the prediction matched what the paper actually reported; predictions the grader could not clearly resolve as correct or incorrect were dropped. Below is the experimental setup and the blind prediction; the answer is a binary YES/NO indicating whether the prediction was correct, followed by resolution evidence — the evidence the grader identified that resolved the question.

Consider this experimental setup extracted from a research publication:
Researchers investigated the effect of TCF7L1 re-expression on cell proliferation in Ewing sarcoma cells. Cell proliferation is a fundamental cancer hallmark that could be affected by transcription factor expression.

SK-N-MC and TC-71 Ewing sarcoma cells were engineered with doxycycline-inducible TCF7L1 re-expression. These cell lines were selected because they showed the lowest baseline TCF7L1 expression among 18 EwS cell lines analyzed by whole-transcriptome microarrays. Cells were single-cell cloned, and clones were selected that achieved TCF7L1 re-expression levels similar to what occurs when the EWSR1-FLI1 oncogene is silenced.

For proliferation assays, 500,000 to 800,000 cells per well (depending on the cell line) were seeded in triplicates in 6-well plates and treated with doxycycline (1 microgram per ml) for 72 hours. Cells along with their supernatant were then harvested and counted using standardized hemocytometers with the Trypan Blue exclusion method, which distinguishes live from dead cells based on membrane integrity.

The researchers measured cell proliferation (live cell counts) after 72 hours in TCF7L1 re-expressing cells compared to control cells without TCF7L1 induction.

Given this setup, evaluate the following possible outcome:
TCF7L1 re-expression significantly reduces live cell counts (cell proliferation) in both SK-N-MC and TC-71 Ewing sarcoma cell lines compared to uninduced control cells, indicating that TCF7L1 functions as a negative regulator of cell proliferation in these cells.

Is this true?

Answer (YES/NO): YES